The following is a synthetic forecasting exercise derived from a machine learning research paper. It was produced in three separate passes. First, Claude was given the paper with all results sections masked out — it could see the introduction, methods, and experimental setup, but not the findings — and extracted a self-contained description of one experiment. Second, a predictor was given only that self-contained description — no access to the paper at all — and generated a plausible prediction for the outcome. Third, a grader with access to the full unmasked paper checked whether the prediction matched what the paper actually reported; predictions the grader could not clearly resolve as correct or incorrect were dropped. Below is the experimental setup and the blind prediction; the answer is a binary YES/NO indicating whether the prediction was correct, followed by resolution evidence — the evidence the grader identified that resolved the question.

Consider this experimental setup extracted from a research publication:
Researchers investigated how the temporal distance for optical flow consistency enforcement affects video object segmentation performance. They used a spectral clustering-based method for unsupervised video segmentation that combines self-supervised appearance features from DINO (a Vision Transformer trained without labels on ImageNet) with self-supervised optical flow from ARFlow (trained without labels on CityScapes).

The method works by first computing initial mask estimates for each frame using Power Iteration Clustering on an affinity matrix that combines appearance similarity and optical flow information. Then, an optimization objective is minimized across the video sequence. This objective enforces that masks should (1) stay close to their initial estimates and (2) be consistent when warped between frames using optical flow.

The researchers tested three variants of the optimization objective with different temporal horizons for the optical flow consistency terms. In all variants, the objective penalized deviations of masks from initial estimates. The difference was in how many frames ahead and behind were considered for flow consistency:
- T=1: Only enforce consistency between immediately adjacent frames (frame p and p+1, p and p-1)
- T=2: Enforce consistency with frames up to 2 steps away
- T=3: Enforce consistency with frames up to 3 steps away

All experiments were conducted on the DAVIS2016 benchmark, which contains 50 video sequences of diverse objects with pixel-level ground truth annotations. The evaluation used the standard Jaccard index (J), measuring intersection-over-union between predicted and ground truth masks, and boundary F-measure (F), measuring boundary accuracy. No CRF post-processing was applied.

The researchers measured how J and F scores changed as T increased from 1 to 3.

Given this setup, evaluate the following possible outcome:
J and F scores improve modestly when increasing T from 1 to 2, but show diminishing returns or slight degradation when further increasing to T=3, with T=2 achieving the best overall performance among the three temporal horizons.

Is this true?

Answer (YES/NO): NO